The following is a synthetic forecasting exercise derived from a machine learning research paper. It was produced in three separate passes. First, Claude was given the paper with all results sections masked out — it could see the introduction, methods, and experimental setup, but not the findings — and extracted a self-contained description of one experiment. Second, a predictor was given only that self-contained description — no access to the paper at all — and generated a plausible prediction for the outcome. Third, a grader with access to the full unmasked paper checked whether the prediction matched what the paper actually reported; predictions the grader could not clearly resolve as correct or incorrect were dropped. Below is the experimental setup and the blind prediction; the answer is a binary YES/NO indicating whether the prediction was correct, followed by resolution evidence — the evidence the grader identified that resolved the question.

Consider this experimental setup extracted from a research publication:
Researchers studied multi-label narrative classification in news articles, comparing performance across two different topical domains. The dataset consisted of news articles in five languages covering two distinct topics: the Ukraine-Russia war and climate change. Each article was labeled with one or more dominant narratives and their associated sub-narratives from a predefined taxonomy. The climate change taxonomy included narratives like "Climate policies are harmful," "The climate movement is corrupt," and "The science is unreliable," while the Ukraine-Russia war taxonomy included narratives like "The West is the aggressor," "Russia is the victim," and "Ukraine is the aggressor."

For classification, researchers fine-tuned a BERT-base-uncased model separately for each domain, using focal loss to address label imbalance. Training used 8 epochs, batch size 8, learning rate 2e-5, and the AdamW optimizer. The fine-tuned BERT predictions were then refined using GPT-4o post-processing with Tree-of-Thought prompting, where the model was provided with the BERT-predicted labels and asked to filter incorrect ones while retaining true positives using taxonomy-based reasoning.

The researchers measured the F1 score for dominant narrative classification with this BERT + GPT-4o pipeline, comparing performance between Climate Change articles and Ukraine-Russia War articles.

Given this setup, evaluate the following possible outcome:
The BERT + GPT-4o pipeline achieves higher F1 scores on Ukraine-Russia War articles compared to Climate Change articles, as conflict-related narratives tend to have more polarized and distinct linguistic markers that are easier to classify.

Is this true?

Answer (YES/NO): NO